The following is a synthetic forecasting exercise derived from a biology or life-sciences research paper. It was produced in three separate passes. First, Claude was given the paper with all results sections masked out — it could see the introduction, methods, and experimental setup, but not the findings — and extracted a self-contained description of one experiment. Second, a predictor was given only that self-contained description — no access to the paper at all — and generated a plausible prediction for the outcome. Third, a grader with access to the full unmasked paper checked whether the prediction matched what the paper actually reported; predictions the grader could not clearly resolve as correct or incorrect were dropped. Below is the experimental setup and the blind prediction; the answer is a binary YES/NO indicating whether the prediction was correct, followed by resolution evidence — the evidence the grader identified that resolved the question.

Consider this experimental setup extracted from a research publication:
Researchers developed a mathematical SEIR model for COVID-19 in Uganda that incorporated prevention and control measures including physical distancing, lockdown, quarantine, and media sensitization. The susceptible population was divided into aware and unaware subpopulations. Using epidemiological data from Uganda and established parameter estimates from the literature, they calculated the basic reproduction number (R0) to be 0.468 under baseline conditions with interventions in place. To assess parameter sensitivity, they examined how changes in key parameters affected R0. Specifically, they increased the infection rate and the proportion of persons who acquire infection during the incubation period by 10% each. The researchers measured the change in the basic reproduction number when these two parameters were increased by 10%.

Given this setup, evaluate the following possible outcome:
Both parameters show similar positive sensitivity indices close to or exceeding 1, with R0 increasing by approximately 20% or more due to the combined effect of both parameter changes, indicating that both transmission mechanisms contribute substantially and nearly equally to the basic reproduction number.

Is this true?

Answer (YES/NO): NO